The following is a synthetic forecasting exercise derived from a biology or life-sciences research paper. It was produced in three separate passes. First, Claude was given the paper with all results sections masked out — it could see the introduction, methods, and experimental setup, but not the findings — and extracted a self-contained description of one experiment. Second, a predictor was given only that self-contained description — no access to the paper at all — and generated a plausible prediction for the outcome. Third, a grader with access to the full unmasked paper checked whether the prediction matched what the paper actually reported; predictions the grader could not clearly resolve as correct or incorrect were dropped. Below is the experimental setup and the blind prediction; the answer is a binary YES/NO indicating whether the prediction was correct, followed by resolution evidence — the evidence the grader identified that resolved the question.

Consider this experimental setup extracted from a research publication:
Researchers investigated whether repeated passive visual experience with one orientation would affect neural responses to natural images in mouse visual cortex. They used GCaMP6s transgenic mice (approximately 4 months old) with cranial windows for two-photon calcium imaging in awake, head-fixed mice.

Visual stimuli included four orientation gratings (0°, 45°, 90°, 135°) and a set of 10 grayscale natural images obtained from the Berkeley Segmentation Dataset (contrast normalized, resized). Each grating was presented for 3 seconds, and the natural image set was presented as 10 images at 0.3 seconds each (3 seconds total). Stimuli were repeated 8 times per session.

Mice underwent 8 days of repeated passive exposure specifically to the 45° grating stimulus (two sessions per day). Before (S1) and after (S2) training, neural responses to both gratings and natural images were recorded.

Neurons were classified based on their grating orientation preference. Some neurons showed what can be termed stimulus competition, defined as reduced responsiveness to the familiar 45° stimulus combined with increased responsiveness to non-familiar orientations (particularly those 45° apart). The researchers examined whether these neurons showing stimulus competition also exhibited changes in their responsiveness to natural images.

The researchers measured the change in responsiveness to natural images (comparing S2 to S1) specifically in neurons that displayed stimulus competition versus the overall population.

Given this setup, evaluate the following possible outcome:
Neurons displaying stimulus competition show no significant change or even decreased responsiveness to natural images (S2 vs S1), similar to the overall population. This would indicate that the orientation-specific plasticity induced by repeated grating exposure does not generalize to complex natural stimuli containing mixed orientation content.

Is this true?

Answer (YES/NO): NO